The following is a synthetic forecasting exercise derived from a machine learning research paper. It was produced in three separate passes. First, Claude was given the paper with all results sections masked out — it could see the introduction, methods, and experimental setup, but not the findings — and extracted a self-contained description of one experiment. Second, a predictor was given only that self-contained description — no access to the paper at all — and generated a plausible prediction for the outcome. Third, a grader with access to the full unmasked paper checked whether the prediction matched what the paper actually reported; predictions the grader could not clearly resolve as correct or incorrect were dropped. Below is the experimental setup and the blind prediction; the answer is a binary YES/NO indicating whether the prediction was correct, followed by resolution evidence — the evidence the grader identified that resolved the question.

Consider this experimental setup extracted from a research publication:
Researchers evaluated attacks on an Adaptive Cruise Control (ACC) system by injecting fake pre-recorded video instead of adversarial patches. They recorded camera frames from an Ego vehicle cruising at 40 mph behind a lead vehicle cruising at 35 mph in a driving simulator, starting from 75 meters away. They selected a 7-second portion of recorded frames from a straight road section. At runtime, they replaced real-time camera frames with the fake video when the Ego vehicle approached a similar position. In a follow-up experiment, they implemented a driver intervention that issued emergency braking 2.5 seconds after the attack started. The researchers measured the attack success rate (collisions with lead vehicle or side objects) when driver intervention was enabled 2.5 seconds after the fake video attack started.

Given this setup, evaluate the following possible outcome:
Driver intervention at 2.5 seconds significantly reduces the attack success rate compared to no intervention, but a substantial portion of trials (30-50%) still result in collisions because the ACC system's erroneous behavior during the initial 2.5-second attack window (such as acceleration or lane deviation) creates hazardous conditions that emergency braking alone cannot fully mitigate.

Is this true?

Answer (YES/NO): NO